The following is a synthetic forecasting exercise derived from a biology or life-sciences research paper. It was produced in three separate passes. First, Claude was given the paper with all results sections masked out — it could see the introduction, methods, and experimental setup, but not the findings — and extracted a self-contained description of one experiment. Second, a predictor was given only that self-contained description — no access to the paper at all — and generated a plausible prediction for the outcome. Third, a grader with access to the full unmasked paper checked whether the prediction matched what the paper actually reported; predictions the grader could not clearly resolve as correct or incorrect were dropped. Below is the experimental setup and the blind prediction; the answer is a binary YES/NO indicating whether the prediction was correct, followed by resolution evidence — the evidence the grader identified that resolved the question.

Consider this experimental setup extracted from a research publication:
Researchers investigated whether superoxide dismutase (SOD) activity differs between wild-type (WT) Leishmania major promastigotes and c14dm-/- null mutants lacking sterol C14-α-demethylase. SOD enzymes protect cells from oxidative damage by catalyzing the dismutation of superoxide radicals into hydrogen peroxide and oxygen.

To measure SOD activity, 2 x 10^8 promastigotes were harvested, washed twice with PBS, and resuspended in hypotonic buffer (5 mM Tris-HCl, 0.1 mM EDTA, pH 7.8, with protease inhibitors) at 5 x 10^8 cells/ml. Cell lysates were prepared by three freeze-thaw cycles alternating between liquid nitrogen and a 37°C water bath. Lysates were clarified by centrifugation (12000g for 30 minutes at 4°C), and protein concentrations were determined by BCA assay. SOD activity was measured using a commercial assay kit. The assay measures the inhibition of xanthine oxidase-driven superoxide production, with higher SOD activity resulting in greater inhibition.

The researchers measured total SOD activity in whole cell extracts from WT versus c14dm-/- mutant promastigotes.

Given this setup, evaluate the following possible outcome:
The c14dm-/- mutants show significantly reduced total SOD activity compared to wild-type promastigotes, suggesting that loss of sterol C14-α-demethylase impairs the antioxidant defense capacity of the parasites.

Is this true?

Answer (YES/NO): NO